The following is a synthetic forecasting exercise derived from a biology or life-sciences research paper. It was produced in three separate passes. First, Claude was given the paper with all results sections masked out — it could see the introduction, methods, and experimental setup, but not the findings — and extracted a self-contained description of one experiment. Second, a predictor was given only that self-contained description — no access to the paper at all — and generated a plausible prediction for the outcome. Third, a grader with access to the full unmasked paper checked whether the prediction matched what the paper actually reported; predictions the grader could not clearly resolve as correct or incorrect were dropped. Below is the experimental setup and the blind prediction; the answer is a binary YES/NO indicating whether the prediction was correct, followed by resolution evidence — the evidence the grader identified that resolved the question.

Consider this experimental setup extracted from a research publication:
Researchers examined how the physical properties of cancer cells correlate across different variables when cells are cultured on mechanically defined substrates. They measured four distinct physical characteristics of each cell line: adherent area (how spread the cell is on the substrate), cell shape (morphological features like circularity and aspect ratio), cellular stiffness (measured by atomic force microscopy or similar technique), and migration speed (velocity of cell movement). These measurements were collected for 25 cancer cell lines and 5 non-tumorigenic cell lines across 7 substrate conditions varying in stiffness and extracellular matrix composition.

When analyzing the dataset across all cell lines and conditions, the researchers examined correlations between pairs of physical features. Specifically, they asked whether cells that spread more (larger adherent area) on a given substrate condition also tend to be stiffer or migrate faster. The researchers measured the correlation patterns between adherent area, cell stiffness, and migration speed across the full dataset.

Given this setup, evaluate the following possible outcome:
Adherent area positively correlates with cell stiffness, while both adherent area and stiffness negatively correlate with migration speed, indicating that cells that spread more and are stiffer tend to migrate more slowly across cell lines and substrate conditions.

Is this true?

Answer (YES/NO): NO